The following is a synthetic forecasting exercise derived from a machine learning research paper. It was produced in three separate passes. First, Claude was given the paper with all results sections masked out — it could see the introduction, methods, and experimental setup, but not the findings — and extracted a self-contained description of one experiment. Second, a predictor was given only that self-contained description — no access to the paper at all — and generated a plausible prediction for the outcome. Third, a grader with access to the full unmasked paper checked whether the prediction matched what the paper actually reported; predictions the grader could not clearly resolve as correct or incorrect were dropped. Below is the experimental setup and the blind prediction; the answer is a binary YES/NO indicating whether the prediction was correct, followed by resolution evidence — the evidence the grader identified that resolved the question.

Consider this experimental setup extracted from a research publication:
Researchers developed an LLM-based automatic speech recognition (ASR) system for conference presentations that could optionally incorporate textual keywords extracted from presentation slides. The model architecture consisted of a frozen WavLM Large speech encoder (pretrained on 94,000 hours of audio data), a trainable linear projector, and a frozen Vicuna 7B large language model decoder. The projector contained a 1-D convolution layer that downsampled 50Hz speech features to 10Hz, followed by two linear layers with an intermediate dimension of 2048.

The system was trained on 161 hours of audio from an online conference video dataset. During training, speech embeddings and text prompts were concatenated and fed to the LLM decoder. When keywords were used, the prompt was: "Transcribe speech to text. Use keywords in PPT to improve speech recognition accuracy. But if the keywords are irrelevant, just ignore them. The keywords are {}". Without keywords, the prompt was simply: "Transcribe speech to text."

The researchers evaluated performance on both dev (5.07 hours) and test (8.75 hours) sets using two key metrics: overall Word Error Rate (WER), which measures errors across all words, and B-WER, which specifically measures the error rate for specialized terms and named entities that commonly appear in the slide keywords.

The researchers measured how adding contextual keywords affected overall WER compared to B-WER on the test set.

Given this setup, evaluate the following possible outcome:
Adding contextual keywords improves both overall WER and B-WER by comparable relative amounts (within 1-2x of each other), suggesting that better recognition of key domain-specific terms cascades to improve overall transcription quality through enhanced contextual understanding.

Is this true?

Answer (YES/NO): NO